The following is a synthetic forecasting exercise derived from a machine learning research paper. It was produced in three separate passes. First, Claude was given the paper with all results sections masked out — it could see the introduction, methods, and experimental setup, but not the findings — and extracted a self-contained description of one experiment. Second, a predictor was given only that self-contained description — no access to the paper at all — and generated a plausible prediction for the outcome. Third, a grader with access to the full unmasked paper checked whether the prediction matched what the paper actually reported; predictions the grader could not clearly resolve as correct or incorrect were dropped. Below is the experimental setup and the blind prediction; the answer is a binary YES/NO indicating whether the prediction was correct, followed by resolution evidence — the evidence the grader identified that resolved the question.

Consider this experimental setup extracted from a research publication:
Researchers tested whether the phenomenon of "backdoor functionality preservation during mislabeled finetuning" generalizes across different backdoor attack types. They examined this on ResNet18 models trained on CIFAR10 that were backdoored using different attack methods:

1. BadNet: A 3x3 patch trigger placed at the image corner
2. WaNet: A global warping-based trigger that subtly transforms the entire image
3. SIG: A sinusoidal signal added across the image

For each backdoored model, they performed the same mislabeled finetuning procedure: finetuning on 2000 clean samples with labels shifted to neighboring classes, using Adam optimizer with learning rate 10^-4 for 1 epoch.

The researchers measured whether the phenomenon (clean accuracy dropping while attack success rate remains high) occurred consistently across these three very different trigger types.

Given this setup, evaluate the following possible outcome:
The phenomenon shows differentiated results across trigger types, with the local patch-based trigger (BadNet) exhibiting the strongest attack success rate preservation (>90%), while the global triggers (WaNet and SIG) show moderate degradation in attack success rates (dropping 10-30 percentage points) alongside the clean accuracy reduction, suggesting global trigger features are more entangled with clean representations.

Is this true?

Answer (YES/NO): NO